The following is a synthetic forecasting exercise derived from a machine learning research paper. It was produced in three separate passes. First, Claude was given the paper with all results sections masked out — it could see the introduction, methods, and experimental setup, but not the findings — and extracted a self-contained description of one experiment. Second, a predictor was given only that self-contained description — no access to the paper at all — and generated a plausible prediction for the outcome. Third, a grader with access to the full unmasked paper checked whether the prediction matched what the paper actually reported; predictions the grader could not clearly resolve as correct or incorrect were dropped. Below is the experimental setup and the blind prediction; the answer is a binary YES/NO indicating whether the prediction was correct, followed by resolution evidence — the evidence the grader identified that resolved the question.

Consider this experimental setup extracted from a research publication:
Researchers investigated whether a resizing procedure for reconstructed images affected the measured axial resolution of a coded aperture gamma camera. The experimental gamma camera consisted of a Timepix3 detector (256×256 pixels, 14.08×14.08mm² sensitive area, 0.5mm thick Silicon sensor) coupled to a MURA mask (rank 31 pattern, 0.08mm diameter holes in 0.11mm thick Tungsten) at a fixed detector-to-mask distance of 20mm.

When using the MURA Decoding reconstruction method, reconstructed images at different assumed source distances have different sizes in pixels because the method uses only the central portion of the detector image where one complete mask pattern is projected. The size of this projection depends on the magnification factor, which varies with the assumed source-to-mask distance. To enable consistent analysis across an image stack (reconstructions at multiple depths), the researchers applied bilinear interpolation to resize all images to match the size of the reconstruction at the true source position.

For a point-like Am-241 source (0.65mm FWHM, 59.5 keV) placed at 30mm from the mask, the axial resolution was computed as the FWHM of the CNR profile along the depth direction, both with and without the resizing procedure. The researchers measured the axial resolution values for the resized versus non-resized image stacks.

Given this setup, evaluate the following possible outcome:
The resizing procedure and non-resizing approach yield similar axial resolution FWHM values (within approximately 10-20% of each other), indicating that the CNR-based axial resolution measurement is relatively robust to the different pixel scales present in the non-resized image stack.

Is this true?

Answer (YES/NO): YES